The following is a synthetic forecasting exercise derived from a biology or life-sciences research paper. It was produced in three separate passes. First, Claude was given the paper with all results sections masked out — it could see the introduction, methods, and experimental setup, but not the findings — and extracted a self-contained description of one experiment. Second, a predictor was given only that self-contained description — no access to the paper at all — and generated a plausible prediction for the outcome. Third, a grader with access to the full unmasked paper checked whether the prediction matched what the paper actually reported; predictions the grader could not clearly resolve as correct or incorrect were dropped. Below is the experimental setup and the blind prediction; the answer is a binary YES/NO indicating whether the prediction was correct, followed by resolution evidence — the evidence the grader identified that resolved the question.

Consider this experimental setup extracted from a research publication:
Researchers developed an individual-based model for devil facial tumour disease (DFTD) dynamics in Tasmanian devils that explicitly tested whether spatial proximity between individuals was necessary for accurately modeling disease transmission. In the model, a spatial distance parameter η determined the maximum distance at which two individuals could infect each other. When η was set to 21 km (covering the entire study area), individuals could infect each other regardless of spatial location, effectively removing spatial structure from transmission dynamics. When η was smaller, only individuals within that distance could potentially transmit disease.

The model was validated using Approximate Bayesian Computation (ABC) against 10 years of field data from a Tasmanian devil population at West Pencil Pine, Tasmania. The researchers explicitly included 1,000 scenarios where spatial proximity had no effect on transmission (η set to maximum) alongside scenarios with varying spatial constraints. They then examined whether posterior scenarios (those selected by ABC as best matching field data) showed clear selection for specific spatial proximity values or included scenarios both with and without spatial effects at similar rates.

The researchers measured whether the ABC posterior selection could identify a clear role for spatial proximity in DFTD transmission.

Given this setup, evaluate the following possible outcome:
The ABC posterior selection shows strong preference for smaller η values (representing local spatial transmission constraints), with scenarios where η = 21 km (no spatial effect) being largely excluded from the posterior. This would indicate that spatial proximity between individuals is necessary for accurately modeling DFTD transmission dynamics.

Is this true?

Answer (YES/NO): NO